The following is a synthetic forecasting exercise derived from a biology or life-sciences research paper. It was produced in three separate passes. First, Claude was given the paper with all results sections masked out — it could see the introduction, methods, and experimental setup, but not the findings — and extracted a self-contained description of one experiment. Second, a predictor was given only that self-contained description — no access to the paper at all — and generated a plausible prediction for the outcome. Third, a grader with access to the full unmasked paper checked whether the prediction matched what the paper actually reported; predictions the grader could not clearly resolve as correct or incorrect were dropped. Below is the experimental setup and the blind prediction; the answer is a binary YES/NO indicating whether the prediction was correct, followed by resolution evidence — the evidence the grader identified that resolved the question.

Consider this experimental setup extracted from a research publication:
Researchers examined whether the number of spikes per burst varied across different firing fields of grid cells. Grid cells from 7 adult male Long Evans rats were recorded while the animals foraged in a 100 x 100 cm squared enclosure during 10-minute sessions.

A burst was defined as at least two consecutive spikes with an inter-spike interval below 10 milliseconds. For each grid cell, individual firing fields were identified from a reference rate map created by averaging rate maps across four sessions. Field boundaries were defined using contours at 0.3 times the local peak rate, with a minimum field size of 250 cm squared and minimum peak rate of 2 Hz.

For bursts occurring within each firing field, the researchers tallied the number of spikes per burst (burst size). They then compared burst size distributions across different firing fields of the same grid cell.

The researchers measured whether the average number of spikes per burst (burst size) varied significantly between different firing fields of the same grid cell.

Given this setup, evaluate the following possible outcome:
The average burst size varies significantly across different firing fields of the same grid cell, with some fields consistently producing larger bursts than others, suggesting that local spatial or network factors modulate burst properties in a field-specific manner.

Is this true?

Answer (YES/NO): NO